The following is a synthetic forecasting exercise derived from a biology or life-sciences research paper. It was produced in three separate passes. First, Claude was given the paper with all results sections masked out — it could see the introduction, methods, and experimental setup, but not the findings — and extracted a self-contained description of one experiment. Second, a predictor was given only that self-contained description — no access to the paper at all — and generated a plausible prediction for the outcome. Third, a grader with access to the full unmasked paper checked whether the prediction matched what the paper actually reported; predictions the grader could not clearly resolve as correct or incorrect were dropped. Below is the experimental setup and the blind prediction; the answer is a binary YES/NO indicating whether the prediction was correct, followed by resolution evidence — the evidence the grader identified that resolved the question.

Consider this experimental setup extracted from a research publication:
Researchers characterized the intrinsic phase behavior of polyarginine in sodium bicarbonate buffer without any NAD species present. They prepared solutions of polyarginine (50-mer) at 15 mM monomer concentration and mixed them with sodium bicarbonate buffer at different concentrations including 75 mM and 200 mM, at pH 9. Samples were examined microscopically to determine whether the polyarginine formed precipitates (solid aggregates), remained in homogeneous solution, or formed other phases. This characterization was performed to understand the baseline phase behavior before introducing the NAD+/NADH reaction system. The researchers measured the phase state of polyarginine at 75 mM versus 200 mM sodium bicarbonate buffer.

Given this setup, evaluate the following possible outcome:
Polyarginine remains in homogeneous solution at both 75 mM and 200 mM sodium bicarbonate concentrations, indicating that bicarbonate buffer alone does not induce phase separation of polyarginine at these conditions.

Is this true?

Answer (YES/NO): NO